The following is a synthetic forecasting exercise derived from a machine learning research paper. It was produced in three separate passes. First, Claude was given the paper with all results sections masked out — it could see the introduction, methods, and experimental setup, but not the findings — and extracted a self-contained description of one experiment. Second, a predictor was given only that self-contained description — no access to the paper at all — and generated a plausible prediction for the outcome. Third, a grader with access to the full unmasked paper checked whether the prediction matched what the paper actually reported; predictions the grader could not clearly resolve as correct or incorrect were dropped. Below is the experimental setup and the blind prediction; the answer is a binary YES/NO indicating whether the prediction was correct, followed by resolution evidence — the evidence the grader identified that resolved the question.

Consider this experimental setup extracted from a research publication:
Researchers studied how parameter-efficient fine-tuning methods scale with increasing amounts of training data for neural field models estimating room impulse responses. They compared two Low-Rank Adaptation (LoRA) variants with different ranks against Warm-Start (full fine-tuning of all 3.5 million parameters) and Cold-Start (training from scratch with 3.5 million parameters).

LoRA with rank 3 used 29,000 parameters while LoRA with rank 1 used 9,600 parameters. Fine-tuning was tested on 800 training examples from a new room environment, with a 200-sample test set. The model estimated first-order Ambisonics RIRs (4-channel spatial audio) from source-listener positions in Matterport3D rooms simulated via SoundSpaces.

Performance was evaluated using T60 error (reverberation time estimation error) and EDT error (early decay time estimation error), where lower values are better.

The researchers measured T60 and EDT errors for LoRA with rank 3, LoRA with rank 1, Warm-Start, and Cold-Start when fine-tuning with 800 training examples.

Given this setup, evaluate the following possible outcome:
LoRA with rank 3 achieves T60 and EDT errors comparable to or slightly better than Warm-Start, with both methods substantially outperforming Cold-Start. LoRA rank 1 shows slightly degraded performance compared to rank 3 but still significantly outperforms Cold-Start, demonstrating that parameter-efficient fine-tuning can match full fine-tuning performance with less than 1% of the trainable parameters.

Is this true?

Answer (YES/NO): NO